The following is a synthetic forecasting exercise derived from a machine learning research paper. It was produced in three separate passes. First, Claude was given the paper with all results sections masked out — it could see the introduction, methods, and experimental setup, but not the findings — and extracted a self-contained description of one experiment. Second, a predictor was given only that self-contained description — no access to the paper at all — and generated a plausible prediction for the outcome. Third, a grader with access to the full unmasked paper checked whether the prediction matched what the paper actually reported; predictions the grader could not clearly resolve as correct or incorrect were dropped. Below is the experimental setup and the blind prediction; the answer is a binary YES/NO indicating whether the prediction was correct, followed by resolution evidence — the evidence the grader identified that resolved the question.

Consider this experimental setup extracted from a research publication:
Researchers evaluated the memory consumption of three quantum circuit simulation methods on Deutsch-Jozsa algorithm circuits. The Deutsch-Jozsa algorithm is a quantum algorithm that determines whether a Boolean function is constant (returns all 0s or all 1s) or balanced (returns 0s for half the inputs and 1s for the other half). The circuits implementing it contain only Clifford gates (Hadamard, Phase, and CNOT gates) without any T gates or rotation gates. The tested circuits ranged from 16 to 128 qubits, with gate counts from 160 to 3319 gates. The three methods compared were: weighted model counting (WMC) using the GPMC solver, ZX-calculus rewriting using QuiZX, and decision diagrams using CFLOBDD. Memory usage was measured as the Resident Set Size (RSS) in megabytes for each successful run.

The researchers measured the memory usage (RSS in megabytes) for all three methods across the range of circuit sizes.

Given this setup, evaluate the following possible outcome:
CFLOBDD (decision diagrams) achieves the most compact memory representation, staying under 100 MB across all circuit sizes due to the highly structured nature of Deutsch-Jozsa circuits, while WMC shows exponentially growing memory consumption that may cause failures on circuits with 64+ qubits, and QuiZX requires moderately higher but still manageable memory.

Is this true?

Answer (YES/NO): NO